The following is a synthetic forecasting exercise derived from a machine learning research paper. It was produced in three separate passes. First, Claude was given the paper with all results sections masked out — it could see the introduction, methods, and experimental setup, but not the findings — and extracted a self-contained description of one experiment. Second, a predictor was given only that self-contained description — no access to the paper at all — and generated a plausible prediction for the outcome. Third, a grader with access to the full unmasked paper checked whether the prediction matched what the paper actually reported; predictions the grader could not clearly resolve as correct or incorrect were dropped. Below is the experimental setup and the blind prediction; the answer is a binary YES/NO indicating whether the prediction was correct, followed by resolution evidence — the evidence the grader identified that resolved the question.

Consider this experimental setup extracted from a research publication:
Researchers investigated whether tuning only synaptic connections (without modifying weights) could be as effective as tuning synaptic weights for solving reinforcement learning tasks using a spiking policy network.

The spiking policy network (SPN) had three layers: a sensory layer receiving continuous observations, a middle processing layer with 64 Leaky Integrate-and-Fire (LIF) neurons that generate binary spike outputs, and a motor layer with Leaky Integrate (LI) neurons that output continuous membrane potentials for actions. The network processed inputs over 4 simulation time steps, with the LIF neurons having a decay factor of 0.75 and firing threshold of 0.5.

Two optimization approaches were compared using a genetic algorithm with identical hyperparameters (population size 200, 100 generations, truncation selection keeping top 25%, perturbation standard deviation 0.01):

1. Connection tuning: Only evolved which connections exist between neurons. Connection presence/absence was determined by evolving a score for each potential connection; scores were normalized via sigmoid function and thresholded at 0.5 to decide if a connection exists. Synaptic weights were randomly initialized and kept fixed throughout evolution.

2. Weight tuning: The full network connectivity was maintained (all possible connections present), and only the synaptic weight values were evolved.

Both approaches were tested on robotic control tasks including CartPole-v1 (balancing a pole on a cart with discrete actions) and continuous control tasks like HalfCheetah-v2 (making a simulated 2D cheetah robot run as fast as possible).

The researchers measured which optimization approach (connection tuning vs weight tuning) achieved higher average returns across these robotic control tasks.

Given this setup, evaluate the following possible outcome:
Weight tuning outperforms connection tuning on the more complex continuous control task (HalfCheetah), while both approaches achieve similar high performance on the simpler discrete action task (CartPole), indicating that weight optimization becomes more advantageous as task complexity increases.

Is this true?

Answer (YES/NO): NO